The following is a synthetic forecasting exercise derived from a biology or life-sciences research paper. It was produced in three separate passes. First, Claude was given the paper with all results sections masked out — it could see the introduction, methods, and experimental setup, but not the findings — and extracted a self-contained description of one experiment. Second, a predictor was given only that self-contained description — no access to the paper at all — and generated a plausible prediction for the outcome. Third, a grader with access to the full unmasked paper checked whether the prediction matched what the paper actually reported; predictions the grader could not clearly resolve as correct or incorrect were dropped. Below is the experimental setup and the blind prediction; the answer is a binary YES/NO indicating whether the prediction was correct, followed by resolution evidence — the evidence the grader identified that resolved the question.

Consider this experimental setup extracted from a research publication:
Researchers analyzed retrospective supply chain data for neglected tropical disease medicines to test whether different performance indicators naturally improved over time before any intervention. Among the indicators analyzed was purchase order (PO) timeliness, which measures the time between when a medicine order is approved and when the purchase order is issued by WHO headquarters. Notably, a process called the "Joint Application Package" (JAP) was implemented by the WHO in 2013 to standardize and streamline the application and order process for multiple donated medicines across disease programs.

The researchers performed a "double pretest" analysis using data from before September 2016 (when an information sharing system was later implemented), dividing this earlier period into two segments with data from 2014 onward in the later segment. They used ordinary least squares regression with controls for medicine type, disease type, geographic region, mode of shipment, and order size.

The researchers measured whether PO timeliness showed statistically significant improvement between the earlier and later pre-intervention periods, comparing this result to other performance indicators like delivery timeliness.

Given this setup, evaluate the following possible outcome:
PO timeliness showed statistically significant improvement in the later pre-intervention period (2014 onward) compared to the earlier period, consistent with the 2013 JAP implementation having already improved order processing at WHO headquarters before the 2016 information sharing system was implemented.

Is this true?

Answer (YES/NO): YES